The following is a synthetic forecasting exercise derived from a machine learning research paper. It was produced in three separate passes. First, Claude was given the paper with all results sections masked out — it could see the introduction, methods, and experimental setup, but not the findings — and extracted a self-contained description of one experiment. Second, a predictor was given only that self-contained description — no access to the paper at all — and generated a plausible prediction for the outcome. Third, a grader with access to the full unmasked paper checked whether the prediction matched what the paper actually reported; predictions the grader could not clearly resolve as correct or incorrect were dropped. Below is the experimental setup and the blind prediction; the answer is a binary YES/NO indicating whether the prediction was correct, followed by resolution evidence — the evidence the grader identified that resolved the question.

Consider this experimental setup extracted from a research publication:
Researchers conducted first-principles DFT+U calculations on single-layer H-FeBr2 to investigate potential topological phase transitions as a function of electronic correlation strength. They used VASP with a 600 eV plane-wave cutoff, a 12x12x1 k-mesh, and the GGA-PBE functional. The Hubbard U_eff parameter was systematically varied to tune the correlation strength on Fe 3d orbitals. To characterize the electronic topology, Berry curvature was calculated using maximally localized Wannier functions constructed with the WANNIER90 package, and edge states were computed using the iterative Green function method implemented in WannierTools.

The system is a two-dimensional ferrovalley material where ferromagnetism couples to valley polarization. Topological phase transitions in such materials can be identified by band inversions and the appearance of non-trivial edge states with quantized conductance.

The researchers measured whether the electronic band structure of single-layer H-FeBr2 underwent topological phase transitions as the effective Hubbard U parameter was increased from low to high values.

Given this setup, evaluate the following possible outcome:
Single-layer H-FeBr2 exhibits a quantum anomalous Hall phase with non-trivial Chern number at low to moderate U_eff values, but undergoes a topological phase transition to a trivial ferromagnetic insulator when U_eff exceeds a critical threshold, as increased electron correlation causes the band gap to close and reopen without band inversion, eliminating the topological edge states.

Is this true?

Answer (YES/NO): NO